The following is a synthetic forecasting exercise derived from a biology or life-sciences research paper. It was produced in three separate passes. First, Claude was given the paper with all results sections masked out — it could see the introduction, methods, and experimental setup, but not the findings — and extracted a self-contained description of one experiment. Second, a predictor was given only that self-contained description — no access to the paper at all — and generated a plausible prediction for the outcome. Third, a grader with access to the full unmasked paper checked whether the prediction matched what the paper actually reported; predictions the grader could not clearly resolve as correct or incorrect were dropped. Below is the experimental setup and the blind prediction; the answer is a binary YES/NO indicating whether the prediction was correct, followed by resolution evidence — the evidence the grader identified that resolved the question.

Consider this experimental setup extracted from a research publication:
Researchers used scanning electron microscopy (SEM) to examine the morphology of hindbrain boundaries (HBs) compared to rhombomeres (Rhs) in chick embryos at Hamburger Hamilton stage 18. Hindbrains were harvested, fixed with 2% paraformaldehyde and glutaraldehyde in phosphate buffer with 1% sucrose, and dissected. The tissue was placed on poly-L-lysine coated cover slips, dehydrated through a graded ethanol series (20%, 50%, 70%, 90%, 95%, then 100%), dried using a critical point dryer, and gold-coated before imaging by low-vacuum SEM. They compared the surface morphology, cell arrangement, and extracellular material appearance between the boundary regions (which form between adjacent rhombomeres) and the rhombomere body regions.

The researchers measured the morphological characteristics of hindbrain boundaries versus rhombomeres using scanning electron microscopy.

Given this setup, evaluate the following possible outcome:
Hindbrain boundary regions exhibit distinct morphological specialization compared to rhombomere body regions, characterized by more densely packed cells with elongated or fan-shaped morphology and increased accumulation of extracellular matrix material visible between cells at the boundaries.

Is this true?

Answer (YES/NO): NO